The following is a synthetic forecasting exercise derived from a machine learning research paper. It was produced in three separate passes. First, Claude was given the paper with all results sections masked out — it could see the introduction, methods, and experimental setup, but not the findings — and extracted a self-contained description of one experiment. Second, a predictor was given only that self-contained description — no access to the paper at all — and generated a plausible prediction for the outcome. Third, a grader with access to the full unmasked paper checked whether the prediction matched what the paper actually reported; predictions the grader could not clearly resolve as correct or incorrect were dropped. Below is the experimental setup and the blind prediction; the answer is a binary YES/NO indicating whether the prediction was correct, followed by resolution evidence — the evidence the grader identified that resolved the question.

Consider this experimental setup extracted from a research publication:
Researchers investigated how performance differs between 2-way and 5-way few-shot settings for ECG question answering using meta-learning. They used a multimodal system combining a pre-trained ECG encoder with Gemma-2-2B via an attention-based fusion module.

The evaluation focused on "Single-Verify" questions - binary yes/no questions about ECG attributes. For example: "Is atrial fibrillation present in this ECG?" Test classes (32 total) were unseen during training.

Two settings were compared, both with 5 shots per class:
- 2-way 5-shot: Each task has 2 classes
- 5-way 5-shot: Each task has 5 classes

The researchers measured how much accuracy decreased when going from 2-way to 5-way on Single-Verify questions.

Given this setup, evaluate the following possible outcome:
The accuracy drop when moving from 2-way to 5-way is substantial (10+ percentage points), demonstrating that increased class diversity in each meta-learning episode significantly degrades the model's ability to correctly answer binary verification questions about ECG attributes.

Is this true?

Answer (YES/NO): NO